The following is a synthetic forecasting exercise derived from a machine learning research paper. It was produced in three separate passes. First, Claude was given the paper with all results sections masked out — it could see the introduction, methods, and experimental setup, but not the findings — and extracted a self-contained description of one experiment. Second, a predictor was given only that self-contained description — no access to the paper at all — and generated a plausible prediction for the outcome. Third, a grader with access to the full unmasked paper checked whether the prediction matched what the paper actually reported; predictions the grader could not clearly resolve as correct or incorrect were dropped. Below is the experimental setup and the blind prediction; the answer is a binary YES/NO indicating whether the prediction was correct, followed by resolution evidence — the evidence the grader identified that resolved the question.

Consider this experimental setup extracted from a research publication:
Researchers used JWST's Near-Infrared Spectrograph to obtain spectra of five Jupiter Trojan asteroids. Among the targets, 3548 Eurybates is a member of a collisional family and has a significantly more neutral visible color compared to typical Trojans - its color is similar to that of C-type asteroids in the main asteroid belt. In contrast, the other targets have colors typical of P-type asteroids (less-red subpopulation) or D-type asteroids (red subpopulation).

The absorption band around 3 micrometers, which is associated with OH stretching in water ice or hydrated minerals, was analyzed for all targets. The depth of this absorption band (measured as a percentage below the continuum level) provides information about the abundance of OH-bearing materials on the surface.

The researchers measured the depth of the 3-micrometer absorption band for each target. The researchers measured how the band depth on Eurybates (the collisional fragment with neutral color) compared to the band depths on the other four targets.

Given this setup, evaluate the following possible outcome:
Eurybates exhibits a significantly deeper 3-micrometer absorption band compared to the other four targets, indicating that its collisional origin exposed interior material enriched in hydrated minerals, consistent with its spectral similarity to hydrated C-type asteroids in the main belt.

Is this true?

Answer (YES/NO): NO